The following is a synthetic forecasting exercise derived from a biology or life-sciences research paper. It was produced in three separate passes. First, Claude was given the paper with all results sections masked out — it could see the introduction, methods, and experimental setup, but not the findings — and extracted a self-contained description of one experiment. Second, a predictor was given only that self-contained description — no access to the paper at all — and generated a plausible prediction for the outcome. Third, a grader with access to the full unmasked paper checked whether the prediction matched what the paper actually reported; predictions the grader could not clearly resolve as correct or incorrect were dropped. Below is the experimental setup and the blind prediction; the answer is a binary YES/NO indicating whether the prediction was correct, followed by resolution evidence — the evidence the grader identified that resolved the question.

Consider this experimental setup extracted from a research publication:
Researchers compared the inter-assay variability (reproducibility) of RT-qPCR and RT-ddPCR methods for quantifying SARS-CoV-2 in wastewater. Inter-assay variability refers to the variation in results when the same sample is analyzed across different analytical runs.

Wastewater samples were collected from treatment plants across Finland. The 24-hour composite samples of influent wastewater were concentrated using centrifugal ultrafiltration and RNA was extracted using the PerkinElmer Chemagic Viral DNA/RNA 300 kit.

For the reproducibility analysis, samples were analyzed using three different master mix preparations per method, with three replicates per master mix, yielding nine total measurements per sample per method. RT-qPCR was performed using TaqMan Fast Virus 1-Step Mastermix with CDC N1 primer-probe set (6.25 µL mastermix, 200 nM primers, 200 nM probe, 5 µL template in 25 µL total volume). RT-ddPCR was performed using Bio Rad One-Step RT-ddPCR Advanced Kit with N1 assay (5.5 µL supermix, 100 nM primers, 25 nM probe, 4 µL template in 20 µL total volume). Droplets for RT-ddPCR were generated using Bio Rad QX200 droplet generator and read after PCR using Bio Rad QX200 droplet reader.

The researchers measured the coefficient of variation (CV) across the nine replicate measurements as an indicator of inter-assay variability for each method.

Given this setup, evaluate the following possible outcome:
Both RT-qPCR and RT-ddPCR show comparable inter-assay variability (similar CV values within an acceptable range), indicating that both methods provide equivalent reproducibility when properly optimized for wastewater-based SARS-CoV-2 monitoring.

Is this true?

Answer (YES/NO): NO